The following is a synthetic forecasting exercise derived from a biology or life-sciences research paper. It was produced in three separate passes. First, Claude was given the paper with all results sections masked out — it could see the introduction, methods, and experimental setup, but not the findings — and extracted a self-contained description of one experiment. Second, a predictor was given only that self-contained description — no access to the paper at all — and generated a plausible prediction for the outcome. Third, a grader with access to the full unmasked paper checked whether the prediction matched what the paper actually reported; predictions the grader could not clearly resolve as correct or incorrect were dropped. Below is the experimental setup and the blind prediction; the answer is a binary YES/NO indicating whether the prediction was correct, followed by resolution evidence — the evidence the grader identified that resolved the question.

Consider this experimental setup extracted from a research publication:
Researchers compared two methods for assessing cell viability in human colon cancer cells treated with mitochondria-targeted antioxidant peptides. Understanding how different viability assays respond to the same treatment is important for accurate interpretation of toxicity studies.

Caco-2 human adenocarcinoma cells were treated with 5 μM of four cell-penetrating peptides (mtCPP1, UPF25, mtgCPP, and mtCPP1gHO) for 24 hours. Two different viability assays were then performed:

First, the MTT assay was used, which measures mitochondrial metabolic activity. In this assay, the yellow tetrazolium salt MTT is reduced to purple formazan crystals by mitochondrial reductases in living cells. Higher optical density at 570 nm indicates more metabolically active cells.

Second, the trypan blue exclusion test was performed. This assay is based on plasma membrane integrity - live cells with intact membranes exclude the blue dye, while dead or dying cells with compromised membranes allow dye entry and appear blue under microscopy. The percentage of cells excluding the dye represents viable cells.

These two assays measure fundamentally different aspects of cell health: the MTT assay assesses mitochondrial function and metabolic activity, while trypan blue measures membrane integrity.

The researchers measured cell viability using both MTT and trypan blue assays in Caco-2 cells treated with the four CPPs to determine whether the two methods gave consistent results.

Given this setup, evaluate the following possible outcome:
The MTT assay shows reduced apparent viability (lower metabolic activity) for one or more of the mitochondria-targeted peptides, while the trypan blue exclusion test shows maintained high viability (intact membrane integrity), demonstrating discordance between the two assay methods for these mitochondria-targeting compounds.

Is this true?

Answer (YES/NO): NO